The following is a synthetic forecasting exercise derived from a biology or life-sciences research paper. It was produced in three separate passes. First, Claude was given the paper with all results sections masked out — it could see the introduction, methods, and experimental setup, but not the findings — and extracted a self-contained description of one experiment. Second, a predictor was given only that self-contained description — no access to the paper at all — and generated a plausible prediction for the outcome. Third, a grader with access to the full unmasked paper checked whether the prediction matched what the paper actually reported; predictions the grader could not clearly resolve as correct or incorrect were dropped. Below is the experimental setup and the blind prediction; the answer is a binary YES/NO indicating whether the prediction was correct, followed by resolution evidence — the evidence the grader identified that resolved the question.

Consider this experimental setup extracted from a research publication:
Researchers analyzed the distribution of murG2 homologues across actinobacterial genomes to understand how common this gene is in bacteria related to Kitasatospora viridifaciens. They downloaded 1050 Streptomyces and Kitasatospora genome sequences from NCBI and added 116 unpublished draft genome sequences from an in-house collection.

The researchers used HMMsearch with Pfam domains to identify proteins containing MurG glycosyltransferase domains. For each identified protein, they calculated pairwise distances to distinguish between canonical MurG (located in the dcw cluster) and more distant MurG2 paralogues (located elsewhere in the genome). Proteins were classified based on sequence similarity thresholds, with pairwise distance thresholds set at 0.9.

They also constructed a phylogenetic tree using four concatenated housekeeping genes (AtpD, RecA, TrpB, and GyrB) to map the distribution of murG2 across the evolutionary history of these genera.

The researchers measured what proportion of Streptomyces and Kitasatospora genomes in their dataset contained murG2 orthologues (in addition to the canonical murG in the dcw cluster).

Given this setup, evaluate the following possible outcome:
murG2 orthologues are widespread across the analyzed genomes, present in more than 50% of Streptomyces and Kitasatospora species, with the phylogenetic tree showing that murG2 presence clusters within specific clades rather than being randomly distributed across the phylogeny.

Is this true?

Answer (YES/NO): NO